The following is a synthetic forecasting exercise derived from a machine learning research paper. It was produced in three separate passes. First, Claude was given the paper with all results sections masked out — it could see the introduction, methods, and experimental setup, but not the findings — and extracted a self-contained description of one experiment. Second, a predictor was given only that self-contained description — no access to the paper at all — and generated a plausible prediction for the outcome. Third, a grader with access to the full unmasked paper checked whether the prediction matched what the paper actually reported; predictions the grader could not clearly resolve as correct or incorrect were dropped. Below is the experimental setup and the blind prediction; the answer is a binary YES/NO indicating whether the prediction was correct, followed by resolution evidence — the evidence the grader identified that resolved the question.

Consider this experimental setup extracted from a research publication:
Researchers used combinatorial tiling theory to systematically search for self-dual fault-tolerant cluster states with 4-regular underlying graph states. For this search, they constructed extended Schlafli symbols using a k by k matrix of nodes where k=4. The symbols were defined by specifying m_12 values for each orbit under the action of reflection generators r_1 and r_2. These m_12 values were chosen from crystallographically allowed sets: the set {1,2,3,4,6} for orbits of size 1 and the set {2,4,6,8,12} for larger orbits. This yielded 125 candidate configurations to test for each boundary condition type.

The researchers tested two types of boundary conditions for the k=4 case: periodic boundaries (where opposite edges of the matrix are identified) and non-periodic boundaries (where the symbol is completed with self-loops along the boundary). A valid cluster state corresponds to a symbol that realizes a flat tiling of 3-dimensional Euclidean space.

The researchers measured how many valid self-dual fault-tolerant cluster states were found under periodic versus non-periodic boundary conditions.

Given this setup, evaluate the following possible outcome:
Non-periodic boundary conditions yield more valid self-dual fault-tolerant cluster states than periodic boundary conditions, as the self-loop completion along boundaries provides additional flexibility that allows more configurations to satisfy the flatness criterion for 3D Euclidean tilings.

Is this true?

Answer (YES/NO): YES